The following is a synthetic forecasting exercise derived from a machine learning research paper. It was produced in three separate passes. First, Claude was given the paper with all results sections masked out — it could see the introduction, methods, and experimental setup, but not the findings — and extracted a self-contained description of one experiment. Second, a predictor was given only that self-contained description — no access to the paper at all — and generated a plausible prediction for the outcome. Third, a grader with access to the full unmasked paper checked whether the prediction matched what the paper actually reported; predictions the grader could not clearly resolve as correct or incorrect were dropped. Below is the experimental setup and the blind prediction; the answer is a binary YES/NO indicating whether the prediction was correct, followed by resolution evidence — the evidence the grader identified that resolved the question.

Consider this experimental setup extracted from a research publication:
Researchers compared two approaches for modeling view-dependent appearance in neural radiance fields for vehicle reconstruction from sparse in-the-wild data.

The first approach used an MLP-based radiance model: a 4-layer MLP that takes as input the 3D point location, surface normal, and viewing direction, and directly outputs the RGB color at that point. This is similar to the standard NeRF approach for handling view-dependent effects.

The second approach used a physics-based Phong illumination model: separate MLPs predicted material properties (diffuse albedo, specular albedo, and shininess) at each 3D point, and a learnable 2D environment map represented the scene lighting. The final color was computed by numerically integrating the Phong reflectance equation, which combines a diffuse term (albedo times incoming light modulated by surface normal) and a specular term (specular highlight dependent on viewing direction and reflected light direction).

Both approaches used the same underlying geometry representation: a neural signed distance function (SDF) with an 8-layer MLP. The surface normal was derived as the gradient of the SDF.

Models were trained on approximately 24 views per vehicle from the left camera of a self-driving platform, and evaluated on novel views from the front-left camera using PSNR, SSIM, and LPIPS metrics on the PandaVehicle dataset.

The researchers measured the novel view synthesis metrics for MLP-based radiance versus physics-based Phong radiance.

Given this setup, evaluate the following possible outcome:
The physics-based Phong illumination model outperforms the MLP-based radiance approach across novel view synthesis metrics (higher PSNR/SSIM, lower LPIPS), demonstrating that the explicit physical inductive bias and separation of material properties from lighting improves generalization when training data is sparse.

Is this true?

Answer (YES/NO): YES